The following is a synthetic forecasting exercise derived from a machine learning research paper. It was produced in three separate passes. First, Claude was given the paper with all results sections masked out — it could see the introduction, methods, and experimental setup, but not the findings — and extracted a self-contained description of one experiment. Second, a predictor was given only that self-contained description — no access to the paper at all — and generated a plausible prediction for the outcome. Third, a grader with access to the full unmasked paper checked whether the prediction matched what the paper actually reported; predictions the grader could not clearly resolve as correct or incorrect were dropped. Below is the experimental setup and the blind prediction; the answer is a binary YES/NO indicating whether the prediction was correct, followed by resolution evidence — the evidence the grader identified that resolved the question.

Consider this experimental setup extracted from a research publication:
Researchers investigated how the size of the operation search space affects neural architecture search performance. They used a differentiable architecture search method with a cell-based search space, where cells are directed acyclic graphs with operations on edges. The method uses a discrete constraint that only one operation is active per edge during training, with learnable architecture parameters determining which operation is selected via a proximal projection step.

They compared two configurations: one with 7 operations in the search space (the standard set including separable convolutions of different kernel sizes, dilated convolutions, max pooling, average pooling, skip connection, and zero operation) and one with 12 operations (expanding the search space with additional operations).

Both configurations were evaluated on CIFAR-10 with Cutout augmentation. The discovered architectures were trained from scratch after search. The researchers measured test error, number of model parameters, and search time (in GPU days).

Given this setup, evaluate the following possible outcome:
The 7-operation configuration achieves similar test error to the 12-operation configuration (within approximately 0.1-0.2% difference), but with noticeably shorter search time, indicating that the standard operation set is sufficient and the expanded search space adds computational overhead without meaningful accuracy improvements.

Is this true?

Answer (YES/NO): NO